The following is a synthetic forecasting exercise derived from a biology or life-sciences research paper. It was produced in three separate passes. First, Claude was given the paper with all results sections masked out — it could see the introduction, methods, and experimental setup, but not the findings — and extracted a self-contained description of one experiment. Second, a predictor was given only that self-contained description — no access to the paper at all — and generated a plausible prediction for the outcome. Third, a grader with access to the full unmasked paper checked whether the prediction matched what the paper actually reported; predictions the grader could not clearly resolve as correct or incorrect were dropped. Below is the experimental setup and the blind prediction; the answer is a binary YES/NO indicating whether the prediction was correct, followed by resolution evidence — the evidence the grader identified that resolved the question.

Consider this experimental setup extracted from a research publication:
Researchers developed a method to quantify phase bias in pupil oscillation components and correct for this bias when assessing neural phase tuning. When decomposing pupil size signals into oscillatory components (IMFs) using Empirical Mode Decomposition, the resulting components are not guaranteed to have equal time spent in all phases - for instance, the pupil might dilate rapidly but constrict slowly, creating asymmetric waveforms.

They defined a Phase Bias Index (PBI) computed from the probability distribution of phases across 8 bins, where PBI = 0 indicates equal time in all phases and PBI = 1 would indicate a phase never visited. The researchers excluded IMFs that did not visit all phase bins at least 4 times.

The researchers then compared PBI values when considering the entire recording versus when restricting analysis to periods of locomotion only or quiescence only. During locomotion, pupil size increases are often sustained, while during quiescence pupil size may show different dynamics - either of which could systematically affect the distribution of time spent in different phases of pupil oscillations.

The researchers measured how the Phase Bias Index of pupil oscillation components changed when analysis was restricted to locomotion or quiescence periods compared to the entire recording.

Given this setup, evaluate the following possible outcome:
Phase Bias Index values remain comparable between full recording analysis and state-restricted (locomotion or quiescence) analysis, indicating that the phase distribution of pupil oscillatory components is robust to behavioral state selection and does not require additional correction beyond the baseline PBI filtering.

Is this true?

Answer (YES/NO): NO